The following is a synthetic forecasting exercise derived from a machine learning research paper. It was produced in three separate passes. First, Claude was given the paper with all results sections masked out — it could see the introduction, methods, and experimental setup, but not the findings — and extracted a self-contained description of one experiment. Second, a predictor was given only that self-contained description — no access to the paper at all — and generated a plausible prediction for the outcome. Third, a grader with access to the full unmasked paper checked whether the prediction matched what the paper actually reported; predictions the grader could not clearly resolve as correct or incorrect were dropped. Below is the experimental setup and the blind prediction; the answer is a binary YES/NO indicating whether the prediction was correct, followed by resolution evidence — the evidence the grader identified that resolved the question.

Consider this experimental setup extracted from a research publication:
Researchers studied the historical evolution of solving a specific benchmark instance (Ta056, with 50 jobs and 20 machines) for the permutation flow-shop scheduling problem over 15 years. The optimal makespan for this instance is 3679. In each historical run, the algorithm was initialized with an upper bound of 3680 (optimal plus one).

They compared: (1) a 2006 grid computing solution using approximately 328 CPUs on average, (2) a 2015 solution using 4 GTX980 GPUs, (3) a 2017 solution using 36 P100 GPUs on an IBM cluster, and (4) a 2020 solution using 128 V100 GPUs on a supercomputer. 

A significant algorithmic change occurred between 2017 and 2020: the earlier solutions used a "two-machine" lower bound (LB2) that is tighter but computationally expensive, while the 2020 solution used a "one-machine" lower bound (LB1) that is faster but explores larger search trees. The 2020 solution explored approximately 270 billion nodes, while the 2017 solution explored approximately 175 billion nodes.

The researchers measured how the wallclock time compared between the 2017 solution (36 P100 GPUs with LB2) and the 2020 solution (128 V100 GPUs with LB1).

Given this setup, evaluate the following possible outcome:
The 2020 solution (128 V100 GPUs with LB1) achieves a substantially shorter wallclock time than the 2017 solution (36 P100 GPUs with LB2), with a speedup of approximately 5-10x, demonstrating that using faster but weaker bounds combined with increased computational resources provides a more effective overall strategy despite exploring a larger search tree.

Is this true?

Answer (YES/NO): NO